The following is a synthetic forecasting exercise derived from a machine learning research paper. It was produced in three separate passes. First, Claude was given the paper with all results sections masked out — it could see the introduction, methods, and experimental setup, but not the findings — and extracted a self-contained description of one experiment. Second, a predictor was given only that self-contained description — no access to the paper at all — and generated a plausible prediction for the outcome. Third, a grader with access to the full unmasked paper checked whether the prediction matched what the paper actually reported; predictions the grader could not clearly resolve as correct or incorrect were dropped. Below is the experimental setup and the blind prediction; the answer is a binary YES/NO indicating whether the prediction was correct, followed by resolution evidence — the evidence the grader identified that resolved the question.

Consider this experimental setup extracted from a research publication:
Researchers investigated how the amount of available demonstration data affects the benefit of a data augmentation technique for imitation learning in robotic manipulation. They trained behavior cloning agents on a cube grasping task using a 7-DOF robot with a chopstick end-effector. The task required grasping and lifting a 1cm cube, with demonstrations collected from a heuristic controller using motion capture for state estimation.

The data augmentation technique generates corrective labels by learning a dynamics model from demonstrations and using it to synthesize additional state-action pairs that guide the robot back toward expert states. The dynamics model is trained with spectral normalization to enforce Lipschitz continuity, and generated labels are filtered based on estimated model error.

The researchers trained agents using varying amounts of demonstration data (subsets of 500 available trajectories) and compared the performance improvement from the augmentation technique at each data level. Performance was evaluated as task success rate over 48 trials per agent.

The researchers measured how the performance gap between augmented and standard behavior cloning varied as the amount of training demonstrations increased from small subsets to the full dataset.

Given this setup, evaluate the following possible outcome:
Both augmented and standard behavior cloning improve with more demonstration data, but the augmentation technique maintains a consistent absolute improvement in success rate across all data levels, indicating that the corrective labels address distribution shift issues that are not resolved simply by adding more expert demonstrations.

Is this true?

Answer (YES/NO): NO